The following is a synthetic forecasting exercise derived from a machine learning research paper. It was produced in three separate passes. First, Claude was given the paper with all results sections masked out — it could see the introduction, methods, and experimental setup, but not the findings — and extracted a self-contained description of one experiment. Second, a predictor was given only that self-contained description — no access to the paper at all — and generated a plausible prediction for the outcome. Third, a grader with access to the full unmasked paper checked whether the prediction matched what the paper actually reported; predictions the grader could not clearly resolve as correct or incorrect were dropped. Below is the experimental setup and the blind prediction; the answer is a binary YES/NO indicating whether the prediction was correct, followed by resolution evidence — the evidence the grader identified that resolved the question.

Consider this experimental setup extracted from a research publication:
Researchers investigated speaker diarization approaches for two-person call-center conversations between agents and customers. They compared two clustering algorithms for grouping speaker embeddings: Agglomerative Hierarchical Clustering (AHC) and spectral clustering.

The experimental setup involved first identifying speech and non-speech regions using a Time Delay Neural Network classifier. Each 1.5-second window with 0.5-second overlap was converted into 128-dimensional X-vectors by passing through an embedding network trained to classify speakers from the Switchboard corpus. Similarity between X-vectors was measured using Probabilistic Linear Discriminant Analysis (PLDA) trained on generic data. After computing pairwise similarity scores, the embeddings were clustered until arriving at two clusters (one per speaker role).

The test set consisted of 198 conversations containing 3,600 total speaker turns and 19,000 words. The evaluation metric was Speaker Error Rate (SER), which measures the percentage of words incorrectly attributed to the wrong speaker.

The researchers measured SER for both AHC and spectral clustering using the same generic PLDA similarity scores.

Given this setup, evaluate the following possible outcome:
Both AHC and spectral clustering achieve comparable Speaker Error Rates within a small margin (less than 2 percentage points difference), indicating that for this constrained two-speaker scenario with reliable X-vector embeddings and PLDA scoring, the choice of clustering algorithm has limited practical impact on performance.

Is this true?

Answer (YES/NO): NO